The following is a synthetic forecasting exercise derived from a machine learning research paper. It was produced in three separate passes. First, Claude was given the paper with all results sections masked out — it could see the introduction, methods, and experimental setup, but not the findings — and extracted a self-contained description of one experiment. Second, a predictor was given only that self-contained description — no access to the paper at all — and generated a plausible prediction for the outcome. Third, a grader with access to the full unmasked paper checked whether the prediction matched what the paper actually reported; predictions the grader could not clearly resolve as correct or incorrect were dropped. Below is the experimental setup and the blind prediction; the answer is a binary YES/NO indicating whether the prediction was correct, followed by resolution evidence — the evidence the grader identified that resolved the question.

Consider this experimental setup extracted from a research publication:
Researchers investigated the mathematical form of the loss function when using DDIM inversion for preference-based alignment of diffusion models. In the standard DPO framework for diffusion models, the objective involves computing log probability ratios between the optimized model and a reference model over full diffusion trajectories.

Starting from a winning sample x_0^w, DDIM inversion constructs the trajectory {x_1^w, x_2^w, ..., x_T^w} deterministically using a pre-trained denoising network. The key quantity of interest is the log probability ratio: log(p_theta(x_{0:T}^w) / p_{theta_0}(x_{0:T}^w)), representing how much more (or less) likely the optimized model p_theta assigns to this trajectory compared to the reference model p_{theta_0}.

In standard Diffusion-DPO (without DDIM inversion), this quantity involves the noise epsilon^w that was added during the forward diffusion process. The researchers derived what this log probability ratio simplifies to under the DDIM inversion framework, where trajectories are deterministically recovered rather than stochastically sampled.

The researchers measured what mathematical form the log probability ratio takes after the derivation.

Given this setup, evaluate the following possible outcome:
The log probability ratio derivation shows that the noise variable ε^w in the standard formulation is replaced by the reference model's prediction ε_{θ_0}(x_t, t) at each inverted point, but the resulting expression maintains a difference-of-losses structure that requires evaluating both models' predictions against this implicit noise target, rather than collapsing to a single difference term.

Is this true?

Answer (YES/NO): NO